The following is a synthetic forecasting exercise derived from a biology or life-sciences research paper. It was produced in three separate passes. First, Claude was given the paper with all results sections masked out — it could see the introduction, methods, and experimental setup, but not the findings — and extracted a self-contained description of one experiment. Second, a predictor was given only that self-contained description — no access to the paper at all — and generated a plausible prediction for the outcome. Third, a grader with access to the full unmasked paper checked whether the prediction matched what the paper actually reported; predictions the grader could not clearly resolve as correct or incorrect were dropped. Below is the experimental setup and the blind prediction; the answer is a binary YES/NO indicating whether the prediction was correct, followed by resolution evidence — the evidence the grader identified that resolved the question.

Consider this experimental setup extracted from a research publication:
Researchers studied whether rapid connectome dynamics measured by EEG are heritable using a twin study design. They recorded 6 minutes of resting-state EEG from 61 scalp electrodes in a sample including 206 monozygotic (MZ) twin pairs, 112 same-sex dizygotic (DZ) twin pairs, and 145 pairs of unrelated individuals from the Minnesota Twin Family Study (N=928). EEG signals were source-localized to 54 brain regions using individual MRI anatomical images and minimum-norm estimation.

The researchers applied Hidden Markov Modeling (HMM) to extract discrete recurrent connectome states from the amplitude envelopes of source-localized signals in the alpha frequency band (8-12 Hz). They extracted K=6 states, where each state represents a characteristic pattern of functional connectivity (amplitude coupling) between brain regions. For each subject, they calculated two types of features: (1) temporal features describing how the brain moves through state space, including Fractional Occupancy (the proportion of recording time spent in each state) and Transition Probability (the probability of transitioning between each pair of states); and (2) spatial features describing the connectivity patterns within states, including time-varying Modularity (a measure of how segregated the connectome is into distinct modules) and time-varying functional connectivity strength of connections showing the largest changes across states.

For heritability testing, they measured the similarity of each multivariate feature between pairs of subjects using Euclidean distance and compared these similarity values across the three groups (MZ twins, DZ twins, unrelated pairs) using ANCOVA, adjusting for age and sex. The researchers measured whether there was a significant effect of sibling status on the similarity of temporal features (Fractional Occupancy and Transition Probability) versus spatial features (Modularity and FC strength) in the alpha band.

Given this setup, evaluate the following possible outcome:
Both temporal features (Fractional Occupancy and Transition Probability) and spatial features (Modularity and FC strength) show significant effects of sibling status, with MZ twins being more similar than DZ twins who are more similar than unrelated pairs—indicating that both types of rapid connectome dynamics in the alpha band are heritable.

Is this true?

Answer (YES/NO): NO